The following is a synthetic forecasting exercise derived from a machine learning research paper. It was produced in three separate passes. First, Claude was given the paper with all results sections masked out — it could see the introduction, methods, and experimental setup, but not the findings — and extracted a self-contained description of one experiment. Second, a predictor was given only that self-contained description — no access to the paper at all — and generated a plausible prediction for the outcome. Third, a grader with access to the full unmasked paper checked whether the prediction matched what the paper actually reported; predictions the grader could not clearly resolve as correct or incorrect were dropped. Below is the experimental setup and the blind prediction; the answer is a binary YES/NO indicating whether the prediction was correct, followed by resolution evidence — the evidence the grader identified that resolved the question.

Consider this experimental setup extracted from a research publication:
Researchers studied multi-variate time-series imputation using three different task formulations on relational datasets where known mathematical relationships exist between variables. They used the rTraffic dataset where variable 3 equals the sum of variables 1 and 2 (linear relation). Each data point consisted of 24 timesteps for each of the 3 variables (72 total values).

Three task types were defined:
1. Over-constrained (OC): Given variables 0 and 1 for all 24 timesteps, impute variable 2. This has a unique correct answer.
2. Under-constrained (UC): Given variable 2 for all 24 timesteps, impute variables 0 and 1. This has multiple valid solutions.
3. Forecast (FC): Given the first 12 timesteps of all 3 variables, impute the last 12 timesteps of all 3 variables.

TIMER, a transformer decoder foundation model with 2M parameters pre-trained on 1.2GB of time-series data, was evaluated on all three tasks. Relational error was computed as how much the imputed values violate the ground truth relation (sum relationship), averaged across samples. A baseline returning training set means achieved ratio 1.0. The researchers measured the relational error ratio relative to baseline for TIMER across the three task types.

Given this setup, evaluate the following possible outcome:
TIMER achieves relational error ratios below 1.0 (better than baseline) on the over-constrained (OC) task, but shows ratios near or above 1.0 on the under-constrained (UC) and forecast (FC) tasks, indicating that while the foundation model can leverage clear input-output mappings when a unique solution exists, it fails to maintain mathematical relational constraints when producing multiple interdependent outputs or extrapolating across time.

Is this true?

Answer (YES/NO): NO